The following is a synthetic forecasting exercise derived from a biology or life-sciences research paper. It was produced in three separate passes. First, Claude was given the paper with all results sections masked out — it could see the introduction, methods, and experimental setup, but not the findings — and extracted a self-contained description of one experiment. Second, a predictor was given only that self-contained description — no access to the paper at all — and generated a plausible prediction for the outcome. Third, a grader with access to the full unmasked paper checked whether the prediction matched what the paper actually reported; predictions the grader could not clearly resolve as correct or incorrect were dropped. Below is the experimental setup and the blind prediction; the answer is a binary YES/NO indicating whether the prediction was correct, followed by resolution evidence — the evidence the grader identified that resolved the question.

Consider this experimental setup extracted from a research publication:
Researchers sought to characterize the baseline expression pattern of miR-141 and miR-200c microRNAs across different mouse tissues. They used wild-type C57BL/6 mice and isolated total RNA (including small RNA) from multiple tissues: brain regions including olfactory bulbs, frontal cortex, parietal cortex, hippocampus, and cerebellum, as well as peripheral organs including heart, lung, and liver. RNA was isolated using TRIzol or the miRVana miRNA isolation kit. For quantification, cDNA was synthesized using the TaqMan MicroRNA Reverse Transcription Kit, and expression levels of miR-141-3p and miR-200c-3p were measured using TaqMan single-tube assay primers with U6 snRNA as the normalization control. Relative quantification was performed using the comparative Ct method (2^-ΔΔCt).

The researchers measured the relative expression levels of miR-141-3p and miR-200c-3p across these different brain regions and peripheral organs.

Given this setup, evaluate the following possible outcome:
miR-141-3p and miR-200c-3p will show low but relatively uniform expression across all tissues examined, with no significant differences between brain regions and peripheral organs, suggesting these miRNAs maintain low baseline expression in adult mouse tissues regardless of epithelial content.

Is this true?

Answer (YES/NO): NO